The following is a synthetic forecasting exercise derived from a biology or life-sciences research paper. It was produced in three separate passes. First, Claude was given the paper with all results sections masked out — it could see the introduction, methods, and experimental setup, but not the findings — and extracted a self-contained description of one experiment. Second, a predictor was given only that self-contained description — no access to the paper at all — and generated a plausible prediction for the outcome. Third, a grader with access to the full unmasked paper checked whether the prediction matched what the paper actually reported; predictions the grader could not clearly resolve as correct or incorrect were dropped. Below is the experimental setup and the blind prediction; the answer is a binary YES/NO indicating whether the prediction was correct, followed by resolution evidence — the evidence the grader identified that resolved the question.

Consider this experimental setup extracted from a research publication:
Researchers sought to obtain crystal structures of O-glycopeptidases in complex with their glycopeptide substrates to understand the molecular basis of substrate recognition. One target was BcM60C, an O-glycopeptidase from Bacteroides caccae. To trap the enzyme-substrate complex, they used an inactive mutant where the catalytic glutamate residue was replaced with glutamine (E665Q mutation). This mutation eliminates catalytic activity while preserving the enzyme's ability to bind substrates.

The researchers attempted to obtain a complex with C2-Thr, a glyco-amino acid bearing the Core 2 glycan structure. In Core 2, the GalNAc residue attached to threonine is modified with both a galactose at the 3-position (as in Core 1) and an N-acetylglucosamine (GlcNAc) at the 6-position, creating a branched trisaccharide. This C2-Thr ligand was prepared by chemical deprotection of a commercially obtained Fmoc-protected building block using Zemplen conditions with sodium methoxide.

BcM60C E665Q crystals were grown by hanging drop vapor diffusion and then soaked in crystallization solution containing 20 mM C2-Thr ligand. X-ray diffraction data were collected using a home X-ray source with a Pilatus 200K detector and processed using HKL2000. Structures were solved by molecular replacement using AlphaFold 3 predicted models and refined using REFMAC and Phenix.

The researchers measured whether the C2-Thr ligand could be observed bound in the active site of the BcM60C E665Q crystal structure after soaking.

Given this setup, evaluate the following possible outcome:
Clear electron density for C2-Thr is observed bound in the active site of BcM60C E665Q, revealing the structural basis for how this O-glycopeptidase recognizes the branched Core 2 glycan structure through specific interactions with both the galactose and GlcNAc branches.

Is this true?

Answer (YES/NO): YES